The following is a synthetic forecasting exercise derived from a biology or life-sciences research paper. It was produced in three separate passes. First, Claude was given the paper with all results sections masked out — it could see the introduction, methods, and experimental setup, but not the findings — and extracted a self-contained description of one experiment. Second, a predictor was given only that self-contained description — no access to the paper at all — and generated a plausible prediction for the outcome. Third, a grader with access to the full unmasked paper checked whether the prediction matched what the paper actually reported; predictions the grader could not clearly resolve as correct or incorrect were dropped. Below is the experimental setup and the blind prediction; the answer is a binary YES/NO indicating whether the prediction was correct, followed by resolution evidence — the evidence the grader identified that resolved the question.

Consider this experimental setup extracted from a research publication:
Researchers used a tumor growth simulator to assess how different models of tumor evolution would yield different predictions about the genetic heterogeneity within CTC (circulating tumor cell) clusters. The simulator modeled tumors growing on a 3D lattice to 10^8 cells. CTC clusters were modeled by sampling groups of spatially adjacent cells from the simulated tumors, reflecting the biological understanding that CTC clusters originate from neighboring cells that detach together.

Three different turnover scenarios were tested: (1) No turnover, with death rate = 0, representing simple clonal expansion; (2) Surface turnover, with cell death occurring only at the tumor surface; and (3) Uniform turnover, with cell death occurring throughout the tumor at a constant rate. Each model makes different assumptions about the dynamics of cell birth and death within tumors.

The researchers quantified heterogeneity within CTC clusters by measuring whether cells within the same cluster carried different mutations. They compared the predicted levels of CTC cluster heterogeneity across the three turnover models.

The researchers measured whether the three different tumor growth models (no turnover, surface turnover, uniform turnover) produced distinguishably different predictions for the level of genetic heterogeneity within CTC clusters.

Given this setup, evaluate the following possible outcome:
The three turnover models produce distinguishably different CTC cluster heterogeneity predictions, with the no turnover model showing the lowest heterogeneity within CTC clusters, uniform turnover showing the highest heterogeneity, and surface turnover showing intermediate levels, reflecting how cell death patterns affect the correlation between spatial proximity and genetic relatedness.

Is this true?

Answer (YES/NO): NO